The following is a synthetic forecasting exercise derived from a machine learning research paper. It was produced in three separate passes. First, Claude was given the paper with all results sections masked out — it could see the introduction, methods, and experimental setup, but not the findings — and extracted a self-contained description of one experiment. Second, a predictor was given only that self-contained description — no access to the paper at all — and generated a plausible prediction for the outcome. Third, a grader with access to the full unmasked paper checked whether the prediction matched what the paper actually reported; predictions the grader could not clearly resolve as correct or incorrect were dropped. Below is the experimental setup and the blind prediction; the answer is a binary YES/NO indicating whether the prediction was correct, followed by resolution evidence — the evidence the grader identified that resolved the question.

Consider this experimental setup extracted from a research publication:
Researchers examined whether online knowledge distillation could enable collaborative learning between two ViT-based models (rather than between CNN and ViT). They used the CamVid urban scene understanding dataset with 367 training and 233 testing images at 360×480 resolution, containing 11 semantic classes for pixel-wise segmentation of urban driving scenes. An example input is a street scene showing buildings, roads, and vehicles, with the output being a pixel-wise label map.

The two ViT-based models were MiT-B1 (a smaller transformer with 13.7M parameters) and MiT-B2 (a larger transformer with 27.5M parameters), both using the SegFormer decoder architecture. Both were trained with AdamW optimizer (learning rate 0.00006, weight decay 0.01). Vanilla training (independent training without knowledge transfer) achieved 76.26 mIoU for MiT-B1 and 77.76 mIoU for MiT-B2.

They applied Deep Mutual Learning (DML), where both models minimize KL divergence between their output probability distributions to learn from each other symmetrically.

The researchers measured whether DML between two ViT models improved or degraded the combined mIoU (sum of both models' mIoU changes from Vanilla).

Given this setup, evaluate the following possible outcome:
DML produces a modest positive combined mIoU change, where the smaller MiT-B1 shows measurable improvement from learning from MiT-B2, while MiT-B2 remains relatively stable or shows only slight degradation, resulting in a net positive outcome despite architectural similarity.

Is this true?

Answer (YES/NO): NO